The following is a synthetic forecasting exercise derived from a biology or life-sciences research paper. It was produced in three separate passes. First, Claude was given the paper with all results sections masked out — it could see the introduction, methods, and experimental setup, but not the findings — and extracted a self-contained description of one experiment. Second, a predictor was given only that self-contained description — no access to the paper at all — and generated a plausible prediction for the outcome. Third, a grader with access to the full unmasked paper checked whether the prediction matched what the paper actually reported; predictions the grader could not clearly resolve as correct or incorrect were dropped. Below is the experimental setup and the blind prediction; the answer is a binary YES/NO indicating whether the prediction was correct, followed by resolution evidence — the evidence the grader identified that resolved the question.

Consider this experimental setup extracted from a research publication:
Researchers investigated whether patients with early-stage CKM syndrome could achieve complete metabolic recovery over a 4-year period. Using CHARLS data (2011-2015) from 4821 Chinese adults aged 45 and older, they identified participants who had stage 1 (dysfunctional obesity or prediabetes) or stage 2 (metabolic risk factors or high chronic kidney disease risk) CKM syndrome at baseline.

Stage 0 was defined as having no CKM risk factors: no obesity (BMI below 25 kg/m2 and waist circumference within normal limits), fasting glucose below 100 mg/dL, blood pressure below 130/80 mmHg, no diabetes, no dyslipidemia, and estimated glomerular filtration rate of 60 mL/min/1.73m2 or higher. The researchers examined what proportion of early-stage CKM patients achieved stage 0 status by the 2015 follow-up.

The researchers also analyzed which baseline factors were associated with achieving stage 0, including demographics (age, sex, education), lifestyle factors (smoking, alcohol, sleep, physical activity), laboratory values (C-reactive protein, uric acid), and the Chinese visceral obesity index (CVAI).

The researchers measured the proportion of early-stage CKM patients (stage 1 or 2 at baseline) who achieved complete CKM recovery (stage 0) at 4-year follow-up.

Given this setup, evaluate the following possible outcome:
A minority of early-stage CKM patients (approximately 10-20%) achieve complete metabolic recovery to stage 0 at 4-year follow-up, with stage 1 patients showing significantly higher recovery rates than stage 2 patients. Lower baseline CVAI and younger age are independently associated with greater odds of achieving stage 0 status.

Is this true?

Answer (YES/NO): NO